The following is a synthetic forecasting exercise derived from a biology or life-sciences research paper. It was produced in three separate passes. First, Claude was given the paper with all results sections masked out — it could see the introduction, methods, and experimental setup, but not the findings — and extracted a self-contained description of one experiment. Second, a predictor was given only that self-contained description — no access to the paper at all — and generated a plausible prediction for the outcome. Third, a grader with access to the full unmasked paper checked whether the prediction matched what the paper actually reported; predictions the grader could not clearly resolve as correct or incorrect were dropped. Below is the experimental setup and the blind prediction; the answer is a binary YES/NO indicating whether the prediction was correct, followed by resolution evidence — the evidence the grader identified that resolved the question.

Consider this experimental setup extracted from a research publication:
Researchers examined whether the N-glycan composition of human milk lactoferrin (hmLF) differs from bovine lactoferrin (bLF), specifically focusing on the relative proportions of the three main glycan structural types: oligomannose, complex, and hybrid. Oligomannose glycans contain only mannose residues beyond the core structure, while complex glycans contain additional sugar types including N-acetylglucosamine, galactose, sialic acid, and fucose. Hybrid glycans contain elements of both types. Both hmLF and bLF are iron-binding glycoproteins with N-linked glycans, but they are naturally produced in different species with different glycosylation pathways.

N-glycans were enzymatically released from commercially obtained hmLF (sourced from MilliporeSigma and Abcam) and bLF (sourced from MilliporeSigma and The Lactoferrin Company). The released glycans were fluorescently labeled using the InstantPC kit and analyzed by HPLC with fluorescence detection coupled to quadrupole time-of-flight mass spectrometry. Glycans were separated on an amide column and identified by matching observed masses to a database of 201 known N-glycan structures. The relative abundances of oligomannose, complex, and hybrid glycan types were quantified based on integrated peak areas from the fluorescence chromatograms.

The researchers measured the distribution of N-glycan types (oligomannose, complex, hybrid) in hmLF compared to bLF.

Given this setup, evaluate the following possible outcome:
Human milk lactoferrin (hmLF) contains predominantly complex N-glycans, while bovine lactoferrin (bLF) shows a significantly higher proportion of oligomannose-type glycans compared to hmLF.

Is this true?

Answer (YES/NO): YES